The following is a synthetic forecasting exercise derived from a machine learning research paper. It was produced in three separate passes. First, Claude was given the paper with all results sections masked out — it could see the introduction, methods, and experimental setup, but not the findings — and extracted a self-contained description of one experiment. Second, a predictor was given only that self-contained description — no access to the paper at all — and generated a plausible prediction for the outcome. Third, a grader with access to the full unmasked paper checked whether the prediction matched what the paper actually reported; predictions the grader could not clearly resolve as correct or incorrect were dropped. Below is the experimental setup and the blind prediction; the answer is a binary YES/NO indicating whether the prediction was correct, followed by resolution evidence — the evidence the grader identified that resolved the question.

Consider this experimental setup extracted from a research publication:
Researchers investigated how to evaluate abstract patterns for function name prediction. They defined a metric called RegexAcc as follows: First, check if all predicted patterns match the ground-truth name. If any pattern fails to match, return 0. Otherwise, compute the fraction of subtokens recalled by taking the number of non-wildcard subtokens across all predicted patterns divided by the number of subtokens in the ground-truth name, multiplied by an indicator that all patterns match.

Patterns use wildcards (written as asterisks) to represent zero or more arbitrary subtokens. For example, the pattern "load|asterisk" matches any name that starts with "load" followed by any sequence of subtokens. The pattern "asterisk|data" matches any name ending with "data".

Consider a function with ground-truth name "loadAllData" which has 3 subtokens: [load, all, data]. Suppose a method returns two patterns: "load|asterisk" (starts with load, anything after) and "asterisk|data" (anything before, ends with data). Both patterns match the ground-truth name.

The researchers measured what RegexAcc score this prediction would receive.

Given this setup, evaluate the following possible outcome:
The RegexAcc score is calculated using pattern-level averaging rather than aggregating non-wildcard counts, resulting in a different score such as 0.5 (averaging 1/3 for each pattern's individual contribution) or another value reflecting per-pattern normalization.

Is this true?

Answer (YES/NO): NO